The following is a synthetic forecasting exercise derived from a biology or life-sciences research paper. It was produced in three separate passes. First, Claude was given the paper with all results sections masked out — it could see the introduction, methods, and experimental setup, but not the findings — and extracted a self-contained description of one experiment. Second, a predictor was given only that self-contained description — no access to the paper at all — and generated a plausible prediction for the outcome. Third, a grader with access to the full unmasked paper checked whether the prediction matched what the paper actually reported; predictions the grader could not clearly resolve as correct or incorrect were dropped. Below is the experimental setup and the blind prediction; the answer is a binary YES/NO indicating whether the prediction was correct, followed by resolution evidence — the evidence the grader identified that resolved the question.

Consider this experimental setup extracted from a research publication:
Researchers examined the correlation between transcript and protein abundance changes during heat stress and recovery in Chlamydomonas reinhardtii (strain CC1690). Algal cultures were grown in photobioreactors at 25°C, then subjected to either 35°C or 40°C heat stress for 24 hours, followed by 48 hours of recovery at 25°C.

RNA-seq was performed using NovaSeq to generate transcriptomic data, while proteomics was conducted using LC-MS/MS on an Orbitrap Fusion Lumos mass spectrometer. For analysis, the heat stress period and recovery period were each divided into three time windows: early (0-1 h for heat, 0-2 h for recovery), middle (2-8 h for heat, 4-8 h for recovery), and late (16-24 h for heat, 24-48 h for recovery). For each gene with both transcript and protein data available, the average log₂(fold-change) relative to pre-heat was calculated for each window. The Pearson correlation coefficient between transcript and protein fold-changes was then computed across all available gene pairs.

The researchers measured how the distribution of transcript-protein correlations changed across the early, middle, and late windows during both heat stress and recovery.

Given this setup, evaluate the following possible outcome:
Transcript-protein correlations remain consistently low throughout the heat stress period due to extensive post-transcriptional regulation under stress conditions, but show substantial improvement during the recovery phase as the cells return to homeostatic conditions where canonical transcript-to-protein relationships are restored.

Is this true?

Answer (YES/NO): NO